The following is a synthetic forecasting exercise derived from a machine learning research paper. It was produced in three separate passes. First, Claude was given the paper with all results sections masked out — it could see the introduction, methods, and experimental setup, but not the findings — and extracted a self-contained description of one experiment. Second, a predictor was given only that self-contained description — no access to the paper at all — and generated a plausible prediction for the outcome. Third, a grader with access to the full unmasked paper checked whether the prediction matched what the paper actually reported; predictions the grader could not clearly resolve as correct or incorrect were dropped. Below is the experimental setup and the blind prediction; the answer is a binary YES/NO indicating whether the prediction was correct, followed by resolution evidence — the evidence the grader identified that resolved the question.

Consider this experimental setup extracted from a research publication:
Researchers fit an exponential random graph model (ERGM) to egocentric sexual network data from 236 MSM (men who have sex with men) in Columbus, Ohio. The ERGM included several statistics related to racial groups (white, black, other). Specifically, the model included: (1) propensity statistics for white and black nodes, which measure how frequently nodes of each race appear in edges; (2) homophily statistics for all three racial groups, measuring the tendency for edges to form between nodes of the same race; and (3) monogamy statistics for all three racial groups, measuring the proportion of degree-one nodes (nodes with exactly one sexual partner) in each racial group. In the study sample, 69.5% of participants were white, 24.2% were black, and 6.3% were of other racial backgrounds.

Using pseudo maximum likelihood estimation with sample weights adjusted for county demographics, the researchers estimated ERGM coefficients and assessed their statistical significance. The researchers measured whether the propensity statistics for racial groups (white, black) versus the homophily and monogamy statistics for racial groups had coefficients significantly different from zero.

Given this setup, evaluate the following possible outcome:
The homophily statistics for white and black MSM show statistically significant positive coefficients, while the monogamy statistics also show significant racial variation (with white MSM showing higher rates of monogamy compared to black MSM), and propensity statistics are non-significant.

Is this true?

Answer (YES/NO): NO